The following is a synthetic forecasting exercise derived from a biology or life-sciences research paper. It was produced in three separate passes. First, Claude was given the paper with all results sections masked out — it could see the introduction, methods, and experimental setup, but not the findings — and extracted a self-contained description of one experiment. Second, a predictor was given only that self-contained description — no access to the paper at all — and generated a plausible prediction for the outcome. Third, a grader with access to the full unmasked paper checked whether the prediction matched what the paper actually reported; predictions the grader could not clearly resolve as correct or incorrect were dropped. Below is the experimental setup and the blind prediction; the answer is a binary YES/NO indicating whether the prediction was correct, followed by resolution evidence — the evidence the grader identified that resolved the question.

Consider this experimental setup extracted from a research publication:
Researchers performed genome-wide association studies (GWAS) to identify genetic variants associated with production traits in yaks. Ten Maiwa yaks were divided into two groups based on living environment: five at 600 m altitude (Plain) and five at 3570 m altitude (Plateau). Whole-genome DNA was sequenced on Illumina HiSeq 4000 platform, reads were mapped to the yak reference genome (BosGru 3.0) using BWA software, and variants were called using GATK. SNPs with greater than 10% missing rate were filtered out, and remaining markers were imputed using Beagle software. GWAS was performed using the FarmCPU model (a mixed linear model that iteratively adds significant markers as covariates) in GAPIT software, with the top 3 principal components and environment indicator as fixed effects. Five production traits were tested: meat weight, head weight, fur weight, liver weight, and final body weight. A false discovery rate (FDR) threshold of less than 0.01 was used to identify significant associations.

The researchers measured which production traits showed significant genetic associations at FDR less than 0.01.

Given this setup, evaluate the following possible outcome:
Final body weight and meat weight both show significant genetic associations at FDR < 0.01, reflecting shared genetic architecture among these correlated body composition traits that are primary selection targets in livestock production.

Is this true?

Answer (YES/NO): YES